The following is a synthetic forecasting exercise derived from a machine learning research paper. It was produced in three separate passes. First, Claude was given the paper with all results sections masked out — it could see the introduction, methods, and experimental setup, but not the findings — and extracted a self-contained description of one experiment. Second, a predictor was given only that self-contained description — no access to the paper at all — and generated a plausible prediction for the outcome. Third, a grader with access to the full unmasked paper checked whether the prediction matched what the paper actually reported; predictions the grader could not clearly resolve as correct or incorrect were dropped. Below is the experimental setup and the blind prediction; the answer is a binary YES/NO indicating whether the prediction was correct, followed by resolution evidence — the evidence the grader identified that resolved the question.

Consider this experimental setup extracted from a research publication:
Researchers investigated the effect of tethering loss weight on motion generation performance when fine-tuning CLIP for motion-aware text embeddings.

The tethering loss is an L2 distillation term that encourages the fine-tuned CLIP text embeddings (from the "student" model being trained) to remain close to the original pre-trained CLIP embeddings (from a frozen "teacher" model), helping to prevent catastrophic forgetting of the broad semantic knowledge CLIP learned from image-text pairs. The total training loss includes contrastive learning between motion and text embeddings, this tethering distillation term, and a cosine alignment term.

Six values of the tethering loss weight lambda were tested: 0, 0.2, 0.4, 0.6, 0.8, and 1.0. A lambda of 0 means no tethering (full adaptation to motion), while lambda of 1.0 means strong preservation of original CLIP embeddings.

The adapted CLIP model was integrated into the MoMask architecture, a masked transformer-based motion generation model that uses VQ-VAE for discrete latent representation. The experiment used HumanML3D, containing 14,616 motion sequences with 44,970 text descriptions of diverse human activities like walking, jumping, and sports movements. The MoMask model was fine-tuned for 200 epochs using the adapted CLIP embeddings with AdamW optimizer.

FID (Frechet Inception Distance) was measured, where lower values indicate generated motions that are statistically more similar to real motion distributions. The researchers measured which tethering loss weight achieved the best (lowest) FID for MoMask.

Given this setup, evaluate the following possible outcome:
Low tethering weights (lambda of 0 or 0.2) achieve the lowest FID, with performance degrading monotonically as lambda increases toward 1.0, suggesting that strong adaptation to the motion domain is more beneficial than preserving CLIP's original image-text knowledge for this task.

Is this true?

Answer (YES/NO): NO